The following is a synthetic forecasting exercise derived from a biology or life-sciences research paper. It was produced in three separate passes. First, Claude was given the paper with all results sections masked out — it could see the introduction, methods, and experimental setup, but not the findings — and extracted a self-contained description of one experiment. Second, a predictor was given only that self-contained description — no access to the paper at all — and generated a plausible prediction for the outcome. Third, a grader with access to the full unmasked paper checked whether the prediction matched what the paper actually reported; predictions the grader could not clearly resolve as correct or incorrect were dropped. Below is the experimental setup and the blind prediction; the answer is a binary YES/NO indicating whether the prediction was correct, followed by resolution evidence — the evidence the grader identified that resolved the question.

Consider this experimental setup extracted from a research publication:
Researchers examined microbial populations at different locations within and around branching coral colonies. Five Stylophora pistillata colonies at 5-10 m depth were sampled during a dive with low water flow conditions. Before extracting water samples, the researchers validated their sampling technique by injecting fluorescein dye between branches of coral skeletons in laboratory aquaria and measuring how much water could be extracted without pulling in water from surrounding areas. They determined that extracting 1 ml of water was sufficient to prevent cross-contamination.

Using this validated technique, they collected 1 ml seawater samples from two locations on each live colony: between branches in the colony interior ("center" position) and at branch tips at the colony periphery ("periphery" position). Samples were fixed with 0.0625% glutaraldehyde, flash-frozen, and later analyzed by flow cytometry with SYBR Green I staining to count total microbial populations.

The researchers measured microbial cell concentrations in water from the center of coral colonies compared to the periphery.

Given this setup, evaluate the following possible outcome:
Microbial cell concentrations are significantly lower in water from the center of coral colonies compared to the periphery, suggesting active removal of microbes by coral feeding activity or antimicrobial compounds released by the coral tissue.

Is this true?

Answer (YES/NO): NO